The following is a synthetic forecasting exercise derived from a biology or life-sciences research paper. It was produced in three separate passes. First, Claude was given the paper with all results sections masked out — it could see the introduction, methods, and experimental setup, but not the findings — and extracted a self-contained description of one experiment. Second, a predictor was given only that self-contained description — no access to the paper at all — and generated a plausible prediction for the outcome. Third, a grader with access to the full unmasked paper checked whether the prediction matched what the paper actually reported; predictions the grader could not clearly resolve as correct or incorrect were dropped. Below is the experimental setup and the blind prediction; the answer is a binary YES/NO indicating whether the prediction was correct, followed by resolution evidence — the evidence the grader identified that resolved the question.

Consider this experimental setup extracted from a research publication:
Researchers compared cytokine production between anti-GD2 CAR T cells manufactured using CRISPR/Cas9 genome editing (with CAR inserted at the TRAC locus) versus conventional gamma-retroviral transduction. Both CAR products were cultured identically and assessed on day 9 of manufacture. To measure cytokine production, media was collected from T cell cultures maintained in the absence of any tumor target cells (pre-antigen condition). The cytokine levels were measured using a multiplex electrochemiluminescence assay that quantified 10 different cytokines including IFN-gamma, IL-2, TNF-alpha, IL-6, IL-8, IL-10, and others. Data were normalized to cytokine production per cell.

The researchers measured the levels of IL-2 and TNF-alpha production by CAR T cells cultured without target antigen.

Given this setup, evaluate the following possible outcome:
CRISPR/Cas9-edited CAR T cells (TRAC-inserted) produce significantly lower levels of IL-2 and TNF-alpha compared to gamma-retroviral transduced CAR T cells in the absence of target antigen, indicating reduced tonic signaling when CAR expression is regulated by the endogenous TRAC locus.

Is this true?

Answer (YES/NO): YES